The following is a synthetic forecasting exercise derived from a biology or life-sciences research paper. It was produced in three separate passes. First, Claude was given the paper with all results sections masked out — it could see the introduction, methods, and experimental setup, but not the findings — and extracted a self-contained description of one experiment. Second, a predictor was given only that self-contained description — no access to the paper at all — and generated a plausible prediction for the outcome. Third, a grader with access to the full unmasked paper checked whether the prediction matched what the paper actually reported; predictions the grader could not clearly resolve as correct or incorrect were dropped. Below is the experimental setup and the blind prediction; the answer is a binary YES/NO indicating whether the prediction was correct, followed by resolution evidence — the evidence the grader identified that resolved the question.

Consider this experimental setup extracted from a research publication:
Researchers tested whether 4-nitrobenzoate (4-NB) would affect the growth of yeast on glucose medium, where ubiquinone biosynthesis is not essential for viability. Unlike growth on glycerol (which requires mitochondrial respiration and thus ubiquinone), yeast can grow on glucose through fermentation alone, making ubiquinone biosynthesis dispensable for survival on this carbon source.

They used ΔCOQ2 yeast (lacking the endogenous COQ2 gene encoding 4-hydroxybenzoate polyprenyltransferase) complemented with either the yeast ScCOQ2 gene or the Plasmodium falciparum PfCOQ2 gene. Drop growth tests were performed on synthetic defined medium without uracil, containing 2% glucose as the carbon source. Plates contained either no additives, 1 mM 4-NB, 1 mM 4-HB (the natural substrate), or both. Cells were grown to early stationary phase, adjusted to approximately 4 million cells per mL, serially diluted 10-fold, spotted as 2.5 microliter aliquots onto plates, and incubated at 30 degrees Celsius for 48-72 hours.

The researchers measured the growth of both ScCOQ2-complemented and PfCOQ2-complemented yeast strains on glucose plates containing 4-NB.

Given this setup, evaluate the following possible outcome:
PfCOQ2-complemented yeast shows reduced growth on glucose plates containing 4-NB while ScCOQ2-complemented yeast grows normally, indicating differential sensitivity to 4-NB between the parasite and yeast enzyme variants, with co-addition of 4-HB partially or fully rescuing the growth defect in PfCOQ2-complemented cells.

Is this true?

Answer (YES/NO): NO